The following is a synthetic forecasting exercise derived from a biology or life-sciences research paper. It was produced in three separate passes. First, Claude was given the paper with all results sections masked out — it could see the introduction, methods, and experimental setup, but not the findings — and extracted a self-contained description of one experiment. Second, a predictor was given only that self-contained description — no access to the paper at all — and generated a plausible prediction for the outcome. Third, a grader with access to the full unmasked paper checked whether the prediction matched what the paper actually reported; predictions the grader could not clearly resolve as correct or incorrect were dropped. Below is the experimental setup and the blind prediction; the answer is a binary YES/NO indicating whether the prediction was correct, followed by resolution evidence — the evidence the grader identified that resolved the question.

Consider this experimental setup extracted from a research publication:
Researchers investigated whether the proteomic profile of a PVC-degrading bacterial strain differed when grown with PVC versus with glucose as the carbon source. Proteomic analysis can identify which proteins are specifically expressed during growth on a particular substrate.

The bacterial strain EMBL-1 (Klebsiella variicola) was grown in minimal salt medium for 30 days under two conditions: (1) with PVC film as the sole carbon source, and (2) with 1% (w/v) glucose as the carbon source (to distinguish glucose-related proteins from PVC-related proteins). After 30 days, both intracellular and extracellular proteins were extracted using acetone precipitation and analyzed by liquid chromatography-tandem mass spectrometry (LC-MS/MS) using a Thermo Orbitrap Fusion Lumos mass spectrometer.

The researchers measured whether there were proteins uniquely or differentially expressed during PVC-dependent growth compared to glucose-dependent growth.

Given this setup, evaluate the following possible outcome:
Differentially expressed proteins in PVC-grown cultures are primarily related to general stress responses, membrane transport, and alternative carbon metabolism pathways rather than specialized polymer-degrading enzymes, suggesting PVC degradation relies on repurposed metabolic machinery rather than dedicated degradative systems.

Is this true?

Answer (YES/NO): YES